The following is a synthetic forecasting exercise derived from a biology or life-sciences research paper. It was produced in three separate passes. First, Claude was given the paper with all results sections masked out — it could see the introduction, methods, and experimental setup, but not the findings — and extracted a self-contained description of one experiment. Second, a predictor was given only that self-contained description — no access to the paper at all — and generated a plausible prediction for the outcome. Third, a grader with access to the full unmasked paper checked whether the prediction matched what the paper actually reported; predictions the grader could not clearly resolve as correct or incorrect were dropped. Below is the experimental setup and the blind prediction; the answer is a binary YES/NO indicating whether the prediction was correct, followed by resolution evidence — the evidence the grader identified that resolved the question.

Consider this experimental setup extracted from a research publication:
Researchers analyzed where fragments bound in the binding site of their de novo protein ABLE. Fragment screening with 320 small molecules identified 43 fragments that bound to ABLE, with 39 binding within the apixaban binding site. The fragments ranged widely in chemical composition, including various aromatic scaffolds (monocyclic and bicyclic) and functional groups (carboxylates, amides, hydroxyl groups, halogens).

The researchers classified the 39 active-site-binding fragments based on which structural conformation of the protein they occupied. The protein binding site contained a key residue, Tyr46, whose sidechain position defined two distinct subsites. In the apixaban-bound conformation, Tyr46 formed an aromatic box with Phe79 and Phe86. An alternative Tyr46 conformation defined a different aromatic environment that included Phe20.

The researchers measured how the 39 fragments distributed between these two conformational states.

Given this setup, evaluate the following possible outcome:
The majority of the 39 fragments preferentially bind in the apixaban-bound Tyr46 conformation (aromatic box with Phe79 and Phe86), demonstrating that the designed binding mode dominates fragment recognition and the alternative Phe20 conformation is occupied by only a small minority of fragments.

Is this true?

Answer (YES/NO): NO